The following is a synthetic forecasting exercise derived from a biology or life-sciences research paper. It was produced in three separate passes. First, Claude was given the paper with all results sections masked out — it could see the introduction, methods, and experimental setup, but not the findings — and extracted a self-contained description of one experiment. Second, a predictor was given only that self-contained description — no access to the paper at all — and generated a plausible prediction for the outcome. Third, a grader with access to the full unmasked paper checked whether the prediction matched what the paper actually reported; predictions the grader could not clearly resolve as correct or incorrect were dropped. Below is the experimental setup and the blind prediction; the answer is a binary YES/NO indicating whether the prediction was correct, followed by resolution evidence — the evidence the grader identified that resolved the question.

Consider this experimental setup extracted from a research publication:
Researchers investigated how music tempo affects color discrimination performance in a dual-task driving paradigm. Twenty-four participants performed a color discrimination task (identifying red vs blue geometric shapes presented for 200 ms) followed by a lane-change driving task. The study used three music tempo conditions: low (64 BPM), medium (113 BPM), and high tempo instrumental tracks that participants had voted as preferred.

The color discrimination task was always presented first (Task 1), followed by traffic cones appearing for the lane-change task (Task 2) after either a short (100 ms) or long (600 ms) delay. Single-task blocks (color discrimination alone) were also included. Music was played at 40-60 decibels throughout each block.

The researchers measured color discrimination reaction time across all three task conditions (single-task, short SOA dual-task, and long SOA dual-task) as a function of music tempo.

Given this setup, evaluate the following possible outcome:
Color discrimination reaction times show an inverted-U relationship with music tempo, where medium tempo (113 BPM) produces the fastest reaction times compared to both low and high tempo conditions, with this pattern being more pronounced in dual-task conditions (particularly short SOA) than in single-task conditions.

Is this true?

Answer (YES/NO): NO